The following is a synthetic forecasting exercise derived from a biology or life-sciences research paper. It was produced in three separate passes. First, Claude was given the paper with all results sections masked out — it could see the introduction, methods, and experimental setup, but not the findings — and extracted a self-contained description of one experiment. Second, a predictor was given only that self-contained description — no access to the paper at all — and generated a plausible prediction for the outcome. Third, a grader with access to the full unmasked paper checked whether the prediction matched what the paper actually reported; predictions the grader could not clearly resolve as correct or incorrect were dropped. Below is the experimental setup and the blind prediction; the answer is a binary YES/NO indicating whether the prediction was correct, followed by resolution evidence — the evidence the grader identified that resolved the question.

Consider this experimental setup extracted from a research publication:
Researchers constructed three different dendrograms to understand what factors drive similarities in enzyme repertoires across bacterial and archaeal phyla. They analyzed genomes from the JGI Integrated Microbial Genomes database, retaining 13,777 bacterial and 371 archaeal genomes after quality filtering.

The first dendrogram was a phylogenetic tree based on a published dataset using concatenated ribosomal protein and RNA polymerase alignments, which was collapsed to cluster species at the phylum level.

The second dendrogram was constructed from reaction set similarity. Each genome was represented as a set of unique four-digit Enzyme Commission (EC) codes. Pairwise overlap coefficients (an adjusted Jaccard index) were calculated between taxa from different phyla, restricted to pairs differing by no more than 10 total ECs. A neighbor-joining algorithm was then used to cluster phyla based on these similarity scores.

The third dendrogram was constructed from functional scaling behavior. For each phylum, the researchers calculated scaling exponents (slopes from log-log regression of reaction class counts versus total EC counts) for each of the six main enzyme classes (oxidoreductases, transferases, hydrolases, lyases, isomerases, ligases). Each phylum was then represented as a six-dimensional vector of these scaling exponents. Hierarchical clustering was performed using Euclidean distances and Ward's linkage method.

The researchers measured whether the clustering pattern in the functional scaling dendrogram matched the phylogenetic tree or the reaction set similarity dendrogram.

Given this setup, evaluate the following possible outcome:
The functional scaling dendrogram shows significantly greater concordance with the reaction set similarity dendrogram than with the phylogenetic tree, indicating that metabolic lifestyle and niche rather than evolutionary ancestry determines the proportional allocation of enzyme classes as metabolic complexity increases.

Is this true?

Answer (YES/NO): NO